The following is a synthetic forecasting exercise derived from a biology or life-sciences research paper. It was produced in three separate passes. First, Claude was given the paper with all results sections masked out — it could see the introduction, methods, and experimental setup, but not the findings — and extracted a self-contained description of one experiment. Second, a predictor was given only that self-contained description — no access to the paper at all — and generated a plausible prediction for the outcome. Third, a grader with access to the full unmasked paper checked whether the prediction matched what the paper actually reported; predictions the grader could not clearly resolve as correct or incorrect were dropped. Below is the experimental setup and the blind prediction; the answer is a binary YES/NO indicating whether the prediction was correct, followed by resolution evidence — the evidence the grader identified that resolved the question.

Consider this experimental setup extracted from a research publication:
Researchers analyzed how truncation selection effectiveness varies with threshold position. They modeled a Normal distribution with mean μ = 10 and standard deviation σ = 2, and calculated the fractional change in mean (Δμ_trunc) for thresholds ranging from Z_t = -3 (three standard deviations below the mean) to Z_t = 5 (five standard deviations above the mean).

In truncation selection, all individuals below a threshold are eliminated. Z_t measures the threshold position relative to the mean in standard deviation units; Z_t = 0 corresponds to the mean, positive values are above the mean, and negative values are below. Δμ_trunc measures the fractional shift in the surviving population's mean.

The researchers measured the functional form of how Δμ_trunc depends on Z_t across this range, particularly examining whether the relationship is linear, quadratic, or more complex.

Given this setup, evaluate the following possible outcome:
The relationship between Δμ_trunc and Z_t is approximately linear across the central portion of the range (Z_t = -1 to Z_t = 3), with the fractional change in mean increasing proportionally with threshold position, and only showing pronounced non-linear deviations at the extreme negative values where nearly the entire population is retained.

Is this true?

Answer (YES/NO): NO